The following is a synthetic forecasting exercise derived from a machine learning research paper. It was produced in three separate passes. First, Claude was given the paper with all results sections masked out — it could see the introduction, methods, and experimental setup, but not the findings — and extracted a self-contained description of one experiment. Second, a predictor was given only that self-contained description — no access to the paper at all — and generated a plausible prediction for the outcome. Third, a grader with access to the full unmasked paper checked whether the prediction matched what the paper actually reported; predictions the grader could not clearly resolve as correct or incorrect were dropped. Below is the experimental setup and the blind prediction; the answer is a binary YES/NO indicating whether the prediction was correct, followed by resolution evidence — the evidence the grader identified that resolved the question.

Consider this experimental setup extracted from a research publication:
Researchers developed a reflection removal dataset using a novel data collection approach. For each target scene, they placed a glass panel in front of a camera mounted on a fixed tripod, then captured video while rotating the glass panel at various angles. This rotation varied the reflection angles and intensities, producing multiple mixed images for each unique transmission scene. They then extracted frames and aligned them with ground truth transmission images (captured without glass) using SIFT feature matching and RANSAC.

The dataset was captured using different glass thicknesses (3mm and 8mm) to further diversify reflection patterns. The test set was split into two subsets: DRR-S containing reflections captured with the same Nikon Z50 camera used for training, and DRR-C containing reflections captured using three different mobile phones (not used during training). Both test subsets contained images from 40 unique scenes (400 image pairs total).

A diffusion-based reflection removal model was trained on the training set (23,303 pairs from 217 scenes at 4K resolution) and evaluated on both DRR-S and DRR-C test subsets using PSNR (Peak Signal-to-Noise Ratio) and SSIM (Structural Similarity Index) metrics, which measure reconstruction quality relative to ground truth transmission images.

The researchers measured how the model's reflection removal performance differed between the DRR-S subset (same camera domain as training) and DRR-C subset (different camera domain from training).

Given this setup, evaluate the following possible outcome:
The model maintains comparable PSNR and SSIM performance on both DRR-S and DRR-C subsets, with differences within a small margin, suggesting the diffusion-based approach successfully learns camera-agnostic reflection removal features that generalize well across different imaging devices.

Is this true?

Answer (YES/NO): YES